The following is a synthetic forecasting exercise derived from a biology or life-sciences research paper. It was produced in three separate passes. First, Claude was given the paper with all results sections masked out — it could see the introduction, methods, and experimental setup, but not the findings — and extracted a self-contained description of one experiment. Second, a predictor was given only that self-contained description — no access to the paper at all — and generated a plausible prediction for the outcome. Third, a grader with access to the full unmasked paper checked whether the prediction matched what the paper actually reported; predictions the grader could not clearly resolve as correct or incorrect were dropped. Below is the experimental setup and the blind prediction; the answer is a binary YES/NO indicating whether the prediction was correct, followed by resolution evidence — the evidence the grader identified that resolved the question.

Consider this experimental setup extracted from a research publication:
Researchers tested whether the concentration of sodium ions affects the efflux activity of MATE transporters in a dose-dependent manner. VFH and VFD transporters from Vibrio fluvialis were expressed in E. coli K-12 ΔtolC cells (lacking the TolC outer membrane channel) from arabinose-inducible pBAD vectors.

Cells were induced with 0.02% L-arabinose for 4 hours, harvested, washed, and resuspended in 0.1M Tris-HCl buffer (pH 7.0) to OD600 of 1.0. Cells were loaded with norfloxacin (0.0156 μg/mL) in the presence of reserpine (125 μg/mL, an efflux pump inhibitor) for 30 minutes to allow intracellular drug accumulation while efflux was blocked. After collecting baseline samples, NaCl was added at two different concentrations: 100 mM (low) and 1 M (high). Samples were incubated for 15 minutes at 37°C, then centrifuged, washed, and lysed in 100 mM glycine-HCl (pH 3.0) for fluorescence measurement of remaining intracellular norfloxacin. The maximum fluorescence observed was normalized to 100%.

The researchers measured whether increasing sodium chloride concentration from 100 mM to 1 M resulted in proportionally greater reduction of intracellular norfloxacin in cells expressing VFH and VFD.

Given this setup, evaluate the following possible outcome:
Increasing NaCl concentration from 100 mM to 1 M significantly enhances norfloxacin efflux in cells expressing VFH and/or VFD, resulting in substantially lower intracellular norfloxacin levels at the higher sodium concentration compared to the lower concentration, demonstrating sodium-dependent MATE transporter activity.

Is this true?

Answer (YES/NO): YES